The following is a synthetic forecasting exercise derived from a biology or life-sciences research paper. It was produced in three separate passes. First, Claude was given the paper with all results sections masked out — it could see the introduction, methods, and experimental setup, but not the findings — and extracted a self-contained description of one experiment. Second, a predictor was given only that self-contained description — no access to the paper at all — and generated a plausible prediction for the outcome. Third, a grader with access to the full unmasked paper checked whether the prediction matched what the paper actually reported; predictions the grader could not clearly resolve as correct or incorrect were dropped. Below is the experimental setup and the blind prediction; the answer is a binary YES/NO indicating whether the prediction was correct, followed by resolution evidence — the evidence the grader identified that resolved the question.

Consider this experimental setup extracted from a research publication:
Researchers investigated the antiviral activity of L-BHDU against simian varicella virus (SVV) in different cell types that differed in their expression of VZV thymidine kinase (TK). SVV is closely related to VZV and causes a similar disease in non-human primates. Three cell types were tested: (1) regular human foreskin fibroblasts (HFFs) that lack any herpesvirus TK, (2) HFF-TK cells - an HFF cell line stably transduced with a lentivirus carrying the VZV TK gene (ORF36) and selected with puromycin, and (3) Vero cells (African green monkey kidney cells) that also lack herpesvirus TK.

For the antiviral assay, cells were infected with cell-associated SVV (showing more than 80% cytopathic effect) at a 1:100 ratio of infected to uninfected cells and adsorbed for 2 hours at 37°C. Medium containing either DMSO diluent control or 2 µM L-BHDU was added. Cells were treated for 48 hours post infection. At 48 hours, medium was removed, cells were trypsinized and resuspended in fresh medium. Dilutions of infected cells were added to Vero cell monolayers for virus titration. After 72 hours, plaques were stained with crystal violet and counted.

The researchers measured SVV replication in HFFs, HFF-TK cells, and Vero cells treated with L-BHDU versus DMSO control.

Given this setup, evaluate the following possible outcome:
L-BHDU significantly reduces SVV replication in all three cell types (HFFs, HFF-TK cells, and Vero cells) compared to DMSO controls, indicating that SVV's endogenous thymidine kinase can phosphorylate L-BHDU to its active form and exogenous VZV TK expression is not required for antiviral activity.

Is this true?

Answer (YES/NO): NO